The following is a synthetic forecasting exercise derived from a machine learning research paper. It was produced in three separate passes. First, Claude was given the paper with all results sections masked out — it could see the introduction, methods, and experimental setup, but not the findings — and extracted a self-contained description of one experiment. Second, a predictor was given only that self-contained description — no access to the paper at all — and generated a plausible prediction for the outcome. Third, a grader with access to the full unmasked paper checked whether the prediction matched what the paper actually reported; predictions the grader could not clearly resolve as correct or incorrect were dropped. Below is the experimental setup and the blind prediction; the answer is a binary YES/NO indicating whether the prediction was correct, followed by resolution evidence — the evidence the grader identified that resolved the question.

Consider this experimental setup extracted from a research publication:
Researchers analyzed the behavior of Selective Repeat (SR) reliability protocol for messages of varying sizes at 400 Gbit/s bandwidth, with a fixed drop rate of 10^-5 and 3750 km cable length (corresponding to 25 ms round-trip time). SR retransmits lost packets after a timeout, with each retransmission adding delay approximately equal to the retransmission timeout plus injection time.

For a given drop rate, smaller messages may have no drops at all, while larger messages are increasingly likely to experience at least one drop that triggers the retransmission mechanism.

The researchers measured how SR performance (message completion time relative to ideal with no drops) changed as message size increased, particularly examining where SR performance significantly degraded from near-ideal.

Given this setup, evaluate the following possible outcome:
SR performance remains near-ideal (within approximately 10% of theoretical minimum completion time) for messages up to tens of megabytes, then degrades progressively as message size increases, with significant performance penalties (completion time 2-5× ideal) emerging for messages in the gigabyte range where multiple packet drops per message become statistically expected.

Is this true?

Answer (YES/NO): NO